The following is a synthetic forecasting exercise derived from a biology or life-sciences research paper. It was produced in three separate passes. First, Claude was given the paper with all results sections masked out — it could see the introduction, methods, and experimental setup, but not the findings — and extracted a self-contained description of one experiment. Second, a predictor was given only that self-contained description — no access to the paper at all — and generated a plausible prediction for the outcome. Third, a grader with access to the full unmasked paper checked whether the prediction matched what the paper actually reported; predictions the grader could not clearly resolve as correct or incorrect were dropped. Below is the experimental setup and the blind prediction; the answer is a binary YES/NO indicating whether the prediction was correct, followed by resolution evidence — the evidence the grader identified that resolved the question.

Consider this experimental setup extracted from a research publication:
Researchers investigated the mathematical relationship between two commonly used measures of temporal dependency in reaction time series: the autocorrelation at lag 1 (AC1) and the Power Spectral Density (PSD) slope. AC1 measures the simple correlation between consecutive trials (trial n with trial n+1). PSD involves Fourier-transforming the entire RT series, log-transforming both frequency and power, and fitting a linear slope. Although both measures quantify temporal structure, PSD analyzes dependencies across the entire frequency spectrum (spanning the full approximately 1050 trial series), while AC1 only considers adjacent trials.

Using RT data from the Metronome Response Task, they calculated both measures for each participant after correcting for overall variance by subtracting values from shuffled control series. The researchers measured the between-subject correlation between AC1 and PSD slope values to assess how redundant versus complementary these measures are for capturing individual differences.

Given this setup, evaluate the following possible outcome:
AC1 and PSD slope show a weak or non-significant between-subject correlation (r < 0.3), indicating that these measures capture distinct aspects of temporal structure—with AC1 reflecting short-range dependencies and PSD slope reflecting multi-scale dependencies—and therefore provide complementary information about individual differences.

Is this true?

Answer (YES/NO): NO